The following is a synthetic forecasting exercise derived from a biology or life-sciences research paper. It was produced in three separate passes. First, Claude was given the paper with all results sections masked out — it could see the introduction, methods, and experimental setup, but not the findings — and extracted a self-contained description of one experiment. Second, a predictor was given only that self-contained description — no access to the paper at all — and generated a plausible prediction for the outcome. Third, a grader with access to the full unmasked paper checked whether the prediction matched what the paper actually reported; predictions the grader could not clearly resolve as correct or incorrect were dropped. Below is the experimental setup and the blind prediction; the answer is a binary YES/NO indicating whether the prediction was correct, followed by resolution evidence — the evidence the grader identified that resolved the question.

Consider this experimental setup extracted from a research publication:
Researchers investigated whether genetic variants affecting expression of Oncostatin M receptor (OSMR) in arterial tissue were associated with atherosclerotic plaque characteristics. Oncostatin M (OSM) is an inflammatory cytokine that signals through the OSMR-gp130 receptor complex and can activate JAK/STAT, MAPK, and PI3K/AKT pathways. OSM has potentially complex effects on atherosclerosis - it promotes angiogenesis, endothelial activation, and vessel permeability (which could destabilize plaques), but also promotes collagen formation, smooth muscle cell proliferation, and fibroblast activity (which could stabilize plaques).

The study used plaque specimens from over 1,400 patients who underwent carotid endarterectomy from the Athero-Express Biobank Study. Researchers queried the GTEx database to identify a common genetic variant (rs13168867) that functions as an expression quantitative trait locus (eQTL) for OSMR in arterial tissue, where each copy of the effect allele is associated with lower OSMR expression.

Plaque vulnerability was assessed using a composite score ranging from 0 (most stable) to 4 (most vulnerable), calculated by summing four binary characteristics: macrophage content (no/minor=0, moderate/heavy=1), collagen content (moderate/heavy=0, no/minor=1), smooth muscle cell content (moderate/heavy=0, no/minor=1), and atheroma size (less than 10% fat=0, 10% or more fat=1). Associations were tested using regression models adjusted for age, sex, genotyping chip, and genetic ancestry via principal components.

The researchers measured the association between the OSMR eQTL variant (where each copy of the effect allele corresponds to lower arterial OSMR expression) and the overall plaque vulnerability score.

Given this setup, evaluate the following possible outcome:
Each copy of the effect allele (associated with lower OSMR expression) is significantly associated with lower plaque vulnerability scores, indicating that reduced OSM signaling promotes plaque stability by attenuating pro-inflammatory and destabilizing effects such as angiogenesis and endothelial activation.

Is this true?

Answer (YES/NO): NO